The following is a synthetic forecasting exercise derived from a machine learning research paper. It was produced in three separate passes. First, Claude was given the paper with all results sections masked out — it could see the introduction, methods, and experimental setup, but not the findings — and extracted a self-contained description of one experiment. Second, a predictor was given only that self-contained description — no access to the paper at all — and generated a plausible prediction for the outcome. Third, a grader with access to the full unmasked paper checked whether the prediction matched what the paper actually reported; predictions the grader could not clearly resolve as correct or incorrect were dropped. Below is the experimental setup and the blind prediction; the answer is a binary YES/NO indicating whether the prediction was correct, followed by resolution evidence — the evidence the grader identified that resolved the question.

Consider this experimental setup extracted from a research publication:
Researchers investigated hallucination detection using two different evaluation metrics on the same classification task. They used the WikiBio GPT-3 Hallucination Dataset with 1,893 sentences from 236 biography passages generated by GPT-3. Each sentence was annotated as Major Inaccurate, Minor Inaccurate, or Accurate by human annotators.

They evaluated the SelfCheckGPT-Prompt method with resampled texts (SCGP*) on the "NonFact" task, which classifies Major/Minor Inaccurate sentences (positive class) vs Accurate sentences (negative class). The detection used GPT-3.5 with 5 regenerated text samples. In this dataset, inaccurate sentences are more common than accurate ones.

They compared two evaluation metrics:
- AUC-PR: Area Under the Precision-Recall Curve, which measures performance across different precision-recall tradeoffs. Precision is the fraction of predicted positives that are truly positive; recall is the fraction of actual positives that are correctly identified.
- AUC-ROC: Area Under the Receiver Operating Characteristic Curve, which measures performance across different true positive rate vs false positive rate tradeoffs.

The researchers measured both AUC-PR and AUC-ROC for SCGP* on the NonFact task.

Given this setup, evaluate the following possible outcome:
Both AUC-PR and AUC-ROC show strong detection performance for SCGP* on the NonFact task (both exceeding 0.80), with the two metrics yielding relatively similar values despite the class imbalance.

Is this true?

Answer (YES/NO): NO